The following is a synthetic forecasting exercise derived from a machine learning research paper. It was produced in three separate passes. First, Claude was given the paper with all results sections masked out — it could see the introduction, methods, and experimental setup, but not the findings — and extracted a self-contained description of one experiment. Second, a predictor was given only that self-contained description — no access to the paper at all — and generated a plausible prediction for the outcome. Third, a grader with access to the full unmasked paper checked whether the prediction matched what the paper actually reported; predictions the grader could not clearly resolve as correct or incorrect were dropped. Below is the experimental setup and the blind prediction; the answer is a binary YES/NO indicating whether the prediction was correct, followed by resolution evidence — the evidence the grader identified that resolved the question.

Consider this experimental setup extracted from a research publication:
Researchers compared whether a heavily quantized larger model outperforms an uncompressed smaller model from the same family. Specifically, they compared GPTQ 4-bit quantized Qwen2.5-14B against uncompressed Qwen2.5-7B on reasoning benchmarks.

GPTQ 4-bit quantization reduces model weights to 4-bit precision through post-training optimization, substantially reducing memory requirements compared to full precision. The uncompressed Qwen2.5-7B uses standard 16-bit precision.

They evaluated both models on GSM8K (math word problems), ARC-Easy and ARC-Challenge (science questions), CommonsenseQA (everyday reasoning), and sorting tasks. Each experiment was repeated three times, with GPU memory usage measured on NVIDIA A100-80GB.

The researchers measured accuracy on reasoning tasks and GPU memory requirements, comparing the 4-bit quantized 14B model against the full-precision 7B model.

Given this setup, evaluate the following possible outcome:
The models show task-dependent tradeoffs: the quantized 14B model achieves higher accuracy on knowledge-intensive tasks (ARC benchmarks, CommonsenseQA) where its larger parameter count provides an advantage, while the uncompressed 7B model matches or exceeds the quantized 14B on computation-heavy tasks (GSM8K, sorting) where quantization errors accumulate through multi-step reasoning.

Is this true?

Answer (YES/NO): NO